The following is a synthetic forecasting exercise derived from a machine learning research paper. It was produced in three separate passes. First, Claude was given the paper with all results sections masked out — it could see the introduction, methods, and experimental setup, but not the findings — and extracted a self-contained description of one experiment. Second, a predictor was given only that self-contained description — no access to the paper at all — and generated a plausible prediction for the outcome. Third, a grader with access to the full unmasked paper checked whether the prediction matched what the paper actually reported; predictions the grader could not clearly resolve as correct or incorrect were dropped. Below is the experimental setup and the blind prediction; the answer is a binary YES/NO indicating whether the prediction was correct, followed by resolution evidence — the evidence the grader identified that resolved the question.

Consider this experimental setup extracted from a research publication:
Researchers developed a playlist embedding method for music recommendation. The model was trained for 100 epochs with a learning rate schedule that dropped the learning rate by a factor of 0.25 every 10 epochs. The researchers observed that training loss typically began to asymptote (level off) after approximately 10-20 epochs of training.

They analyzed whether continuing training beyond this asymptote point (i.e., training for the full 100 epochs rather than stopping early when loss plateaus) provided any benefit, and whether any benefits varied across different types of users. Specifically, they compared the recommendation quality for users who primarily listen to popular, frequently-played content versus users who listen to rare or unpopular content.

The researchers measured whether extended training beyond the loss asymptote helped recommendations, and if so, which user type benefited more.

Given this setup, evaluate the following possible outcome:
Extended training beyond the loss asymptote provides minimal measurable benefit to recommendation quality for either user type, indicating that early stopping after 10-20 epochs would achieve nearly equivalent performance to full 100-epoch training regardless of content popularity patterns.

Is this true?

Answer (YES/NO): NO